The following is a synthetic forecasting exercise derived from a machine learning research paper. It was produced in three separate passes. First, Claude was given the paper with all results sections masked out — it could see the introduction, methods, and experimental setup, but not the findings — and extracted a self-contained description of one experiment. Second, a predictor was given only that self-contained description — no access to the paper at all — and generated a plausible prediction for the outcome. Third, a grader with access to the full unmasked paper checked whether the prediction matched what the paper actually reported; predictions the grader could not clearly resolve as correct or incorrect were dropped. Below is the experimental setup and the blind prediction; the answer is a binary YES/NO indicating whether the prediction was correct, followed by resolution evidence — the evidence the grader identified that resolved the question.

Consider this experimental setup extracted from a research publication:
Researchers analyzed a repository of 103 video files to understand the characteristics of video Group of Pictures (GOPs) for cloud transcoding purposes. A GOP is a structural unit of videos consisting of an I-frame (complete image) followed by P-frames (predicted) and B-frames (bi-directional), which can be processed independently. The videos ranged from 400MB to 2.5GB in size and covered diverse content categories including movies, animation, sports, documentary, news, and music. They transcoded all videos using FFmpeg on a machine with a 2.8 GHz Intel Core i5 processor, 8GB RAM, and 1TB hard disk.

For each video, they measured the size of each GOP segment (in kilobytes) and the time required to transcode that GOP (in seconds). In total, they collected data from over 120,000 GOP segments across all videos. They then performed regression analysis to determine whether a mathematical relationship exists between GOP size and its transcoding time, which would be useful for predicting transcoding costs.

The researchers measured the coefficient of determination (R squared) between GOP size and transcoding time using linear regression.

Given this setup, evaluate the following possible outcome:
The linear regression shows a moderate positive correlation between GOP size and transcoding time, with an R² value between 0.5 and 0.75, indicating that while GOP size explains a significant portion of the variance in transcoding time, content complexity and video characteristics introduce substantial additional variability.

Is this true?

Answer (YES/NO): YES